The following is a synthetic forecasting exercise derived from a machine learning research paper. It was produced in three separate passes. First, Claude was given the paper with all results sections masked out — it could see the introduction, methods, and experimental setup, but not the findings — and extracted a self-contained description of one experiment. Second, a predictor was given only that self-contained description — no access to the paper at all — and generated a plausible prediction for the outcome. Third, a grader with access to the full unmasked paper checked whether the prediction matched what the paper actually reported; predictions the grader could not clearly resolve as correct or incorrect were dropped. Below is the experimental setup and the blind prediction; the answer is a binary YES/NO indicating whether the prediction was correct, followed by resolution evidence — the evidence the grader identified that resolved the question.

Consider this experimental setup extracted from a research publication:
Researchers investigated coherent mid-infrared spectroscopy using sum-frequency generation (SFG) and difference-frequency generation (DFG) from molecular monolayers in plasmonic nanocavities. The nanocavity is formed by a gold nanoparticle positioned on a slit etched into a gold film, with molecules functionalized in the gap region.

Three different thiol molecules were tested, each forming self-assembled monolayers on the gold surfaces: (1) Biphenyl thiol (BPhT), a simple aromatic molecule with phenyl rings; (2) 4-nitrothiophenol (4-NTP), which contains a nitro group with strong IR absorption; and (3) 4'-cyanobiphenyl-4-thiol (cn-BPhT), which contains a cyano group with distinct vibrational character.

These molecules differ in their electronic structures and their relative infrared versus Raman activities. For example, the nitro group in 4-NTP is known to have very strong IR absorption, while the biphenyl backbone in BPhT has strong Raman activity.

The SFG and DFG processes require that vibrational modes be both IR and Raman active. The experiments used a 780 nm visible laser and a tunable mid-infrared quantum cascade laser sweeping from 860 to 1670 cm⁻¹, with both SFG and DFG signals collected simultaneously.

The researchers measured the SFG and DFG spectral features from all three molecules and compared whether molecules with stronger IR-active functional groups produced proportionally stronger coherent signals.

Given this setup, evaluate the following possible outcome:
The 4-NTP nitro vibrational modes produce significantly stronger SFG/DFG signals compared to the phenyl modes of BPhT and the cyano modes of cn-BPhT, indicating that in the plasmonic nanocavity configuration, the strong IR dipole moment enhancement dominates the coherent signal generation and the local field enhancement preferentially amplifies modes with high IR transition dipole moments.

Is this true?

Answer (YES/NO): NO